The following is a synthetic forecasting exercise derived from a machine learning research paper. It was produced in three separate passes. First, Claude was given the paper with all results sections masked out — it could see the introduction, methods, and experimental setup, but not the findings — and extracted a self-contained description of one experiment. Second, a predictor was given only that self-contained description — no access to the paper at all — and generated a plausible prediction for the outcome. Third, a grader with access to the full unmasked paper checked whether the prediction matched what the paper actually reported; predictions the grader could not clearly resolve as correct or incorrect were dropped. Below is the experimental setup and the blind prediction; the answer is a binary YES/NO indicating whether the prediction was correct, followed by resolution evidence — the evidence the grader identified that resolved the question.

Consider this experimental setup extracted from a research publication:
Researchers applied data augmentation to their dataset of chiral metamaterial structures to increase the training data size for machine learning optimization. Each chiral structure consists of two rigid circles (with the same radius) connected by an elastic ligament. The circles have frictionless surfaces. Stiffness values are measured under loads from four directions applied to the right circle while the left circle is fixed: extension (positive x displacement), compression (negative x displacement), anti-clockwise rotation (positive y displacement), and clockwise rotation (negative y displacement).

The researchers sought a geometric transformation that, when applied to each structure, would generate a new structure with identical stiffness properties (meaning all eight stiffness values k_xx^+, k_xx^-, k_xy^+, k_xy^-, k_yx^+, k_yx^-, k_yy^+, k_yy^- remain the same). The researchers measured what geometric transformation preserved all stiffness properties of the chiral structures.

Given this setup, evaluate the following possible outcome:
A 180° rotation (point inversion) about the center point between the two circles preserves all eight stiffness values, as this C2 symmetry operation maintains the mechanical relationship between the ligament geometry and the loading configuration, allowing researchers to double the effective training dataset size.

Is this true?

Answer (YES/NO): YES